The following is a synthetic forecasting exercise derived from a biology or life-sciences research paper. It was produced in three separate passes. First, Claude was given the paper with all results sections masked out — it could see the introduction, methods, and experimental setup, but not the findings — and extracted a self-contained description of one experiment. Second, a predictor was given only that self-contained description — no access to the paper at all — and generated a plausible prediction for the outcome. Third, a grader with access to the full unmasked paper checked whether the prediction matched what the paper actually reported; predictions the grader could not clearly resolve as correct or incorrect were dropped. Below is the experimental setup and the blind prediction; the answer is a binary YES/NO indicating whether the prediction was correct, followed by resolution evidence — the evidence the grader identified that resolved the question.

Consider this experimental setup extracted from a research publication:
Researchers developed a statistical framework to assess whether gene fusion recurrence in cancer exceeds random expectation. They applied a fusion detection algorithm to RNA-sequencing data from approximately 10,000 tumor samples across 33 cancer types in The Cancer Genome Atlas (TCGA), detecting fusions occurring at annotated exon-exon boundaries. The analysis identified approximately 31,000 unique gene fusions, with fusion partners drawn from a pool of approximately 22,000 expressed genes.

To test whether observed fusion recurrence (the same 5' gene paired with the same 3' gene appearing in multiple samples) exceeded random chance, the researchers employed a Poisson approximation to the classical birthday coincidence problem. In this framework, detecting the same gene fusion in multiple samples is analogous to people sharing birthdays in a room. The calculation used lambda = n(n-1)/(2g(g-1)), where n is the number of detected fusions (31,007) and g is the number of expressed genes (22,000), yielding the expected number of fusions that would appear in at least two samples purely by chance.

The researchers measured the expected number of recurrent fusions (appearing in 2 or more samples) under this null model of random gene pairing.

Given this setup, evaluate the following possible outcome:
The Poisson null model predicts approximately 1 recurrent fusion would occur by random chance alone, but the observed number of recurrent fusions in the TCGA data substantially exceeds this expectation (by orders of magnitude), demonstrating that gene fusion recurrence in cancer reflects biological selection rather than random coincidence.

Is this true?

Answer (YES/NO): NO